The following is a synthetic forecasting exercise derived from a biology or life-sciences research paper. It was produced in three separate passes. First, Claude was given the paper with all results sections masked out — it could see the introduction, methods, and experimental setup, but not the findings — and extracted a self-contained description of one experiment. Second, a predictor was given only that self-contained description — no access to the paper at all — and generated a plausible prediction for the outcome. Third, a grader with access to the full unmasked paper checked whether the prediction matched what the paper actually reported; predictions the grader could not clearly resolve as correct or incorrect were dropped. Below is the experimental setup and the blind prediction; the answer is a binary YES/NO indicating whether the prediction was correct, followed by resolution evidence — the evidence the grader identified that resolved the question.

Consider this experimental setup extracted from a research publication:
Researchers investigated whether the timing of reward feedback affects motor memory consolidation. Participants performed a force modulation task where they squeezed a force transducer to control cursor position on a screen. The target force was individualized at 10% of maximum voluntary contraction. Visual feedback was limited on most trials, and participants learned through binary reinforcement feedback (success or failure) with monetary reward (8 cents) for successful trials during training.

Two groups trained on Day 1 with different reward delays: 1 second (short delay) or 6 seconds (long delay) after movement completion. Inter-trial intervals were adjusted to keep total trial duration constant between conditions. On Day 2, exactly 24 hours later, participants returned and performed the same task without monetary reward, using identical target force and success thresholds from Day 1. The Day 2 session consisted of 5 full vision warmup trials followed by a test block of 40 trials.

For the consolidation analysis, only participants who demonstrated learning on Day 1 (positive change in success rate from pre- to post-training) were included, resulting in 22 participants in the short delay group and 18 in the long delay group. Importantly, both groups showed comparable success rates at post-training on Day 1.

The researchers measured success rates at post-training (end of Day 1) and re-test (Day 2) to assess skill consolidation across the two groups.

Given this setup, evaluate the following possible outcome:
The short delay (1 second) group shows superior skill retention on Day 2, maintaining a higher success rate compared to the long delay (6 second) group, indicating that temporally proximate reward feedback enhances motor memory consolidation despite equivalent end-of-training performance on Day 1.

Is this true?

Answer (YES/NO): YES